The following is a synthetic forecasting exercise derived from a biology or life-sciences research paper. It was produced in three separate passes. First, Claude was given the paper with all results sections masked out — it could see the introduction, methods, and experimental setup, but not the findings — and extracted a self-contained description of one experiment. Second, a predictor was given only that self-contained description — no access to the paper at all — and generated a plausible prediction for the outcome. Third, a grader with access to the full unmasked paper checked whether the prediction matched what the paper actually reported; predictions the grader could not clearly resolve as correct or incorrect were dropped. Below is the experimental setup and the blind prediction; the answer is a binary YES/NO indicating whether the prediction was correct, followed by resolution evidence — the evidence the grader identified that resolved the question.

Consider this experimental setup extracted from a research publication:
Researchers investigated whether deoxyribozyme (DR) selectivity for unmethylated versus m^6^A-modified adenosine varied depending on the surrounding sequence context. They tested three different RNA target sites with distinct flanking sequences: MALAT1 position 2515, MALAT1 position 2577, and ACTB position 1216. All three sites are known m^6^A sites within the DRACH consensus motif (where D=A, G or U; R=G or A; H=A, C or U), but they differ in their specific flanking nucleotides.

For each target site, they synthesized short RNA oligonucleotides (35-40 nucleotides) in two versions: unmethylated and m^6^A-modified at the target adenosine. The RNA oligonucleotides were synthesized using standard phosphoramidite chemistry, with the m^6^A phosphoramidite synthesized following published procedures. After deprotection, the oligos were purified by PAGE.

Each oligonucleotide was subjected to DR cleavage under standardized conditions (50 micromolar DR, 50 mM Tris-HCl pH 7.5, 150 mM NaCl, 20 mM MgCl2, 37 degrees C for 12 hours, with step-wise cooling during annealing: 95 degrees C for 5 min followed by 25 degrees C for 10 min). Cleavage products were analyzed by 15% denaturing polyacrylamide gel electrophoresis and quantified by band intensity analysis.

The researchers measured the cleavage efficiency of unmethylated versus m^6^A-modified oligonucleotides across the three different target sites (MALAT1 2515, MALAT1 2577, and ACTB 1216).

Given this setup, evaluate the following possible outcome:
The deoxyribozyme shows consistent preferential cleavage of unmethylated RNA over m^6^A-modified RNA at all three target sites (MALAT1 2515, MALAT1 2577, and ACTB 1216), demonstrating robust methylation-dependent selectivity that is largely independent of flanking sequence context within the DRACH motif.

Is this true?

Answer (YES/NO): YES